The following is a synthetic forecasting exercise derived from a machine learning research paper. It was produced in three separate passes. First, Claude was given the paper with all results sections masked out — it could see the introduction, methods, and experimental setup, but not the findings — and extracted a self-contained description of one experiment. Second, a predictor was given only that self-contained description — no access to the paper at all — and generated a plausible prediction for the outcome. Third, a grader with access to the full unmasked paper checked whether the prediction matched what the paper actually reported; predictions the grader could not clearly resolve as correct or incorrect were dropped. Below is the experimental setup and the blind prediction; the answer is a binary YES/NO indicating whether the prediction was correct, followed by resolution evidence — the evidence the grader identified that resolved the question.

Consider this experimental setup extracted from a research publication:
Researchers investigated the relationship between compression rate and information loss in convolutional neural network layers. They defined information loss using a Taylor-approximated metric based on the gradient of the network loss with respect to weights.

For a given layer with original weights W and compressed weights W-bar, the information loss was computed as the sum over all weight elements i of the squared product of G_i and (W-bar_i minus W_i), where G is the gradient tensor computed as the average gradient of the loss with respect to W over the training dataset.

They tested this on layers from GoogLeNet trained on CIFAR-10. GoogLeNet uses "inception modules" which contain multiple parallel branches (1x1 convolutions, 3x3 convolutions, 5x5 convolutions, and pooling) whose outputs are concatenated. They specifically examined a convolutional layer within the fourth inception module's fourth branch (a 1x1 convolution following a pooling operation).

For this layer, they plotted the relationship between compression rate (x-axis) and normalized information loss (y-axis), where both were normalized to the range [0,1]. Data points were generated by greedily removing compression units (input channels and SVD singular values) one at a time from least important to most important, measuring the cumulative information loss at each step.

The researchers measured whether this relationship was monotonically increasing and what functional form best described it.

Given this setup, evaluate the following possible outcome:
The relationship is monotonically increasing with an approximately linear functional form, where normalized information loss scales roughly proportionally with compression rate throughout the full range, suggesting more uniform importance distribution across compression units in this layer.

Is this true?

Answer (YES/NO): NO